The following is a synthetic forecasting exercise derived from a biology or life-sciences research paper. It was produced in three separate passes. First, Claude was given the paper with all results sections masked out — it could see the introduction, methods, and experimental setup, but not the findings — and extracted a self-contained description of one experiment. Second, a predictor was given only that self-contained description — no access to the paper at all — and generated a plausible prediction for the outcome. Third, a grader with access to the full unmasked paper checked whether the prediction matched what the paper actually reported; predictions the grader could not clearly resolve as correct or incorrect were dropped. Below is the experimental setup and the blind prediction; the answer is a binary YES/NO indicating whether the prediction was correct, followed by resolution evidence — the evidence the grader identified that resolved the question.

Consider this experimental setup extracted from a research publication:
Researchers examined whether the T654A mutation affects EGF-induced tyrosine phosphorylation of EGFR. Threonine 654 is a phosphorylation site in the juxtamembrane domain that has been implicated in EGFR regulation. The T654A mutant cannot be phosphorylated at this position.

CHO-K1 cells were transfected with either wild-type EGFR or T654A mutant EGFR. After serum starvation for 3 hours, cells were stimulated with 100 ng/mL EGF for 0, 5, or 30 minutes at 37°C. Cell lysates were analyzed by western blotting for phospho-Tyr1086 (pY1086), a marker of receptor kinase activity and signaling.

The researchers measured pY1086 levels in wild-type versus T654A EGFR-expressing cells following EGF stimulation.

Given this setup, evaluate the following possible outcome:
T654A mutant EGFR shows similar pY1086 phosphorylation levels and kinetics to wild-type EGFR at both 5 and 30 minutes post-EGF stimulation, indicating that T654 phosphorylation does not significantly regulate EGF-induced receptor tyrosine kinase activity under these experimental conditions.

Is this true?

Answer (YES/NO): NO